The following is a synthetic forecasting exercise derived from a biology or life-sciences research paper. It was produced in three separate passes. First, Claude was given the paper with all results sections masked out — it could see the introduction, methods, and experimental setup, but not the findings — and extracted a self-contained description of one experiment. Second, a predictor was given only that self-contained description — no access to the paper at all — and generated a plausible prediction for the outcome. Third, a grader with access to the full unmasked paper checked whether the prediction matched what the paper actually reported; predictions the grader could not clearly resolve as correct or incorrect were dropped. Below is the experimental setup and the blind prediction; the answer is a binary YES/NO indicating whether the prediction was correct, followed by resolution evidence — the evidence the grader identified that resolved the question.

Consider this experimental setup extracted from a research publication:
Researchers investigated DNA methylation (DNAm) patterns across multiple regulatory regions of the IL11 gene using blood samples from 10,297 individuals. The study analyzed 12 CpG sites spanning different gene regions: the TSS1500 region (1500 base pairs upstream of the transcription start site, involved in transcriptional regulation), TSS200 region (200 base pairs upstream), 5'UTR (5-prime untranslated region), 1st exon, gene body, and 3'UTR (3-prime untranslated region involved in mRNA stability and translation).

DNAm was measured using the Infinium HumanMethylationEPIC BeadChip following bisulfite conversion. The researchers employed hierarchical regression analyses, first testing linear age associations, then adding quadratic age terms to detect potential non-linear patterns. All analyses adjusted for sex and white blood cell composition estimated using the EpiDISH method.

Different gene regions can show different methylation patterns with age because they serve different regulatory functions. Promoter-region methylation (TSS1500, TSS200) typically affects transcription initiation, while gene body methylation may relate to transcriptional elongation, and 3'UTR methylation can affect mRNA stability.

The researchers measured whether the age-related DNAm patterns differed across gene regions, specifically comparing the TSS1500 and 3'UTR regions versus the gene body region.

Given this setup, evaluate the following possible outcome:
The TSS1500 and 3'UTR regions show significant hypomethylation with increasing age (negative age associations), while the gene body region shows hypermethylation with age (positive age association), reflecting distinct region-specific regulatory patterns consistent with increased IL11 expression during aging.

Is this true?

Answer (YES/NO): NO